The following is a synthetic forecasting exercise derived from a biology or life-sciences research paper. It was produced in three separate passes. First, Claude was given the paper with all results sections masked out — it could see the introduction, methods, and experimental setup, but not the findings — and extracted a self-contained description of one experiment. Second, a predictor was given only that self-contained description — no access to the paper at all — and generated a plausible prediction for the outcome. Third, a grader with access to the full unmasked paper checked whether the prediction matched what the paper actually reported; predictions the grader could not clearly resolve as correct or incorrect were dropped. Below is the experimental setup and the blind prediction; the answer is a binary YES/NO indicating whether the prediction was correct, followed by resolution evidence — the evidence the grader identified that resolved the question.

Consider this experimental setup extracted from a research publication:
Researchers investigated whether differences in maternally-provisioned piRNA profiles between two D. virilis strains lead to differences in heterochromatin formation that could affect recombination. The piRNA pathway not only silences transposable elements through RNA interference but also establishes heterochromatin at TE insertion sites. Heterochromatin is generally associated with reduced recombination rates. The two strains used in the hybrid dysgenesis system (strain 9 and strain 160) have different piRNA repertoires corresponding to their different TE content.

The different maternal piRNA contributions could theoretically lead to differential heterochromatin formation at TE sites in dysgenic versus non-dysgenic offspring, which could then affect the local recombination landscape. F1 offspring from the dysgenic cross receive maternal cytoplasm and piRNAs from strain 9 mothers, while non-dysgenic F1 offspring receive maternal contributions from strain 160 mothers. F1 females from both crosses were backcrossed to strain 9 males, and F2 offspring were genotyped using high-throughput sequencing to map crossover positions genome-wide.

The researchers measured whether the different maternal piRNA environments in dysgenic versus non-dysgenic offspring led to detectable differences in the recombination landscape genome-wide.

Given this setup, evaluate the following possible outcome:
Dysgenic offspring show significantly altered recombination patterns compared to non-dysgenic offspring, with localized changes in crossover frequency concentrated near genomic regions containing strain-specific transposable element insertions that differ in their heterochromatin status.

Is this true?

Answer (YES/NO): NO